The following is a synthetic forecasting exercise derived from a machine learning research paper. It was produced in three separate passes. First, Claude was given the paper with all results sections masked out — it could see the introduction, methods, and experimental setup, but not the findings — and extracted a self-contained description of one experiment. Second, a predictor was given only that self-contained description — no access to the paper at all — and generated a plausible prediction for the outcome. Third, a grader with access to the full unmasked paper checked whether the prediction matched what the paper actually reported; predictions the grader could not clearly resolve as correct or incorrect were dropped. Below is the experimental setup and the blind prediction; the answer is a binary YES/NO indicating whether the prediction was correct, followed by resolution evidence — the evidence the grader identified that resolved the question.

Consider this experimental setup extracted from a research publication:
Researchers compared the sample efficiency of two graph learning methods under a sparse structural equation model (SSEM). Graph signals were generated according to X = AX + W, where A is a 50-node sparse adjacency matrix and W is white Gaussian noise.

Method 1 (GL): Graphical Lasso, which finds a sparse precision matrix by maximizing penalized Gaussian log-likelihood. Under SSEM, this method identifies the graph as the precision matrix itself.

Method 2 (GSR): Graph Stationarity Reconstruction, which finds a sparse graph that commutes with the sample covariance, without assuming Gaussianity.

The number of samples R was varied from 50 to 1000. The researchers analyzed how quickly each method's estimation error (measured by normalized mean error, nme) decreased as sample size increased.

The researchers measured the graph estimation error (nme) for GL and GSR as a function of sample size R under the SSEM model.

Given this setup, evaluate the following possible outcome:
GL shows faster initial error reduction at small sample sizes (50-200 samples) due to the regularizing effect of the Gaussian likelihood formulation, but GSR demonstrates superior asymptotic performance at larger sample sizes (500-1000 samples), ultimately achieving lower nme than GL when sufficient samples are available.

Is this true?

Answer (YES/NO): NO